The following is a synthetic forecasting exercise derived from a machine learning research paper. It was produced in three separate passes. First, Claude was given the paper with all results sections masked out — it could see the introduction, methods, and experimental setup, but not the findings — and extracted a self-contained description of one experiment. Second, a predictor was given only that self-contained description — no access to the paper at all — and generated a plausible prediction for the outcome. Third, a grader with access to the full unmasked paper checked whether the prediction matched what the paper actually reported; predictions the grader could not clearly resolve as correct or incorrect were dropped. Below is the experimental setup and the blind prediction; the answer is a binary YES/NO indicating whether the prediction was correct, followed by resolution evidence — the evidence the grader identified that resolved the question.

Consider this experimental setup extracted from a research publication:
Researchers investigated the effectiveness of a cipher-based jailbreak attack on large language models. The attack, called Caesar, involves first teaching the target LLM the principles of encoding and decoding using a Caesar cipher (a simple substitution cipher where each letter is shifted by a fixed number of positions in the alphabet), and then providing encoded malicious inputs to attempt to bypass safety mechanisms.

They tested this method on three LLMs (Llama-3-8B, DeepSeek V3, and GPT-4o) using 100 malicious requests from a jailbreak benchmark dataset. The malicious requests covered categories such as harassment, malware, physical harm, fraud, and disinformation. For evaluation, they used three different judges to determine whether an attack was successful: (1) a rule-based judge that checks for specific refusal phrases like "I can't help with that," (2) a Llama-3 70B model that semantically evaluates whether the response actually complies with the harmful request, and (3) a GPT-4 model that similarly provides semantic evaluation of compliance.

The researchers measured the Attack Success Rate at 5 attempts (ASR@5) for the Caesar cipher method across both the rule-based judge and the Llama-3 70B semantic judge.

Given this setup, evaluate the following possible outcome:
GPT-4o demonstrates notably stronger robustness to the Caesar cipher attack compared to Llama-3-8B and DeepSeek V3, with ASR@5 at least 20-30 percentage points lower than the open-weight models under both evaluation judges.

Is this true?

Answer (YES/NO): NO